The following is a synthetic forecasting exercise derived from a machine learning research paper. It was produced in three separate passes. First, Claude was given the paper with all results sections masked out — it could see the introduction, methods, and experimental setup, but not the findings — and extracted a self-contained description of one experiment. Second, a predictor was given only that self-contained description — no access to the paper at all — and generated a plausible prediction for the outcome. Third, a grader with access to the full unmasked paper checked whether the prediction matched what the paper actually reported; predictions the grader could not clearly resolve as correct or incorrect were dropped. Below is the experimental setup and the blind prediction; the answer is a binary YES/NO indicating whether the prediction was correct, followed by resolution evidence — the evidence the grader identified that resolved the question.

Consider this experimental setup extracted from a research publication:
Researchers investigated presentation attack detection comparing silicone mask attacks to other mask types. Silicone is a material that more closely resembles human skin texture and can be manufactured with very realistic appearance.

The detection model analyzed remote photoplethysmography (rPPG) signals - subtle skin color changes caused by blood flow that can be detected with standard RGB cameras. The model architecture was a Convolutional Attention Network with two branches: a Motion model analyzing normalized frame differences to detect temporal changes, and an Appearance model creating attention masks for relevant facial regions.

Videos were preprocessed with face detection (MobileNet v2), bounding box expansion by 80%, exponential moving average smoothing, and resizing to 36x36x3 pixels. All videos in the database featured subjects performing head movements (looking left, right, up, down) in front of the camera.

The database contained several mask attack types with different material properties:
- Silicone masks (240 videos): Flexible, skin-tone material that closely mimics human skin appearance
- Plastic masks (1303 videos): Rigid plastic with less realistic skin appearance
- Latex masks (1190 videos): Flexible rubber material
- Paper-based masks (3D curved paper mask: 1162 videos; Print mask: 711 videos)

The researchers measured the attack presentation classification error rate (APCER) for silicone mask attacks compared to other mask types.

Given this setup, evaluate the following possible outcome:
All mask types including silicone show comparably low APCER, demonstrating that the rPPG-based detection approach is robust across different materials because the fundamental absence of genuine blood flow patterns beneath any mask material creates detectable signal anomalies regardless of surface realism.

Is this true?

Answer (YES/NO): NO